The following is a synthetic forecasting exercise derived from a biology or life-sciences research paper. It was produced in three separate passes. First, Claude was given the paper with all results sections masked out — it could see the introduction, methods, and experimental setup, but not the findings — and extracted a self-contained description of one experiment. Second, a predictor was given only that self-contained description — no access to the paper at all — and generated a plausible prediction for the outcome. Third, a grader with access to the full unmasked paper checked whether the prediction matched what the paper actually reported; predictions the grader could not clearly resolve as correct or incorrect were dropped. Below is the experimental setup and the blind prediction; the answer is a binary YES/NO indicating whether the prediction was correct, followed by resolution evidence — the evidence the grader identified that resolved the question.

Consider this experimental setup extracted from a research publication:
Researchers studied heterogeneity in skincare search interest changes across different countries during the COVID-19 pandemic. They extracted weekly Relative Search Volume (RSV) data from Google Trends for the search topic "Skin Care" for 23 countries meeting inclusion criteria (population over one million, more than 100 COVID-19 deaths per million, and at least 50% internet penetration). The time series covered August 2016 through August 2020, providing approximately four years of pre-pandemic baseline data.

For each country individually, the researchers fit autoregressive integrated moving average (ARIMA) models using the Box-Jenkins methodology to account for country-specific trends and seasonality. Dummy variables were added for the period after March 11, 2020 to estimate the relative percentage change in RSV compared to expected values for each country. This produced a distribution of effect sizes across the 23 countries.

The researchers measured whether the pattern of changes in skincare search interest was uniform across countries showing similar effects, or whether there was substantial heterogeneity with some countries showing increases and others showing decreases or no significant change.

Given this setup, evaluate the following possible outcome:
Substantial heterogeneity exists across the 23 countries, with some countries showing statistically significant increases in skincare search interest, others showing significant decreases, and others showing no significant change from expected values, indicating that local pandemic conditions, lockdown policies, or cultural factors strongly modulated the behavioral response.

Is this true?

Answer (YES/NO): NO